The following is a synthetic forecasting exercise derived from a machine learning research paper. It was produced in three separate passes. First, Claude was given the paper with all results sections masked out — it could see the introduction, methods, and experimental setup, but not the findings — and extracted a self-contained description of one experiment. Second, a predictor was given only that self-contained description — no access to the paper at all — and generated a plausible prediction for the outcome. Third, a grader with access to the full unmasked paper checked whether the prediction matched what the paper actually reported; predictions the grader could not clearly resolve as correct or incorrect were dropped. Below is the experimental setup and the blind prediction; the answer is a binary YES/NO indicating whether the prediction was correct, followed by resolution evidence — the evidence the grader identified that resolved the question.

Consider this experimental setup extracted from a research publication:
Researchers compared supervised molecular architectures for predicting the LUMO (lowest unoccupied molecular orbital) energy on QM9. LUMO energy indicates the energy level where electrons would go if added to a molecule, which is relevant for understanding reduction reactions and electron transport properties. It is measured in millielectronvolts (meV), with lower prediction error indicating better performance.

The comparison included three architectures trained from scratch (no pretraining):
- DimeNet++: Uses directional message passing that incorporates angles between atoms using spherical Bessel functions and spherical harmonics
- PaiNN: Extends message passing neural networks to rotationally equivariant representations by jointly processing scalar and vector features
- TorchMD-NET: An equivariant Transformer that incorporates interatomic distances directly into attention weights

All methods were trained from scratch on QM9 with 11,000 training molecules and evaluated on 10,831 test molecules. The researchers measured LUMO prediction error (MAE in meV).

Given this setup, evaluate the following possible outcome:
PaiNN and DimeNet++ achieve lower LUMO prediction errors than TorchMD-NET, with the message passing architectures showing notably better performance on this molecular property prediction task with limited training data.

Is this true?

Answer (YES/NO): NO